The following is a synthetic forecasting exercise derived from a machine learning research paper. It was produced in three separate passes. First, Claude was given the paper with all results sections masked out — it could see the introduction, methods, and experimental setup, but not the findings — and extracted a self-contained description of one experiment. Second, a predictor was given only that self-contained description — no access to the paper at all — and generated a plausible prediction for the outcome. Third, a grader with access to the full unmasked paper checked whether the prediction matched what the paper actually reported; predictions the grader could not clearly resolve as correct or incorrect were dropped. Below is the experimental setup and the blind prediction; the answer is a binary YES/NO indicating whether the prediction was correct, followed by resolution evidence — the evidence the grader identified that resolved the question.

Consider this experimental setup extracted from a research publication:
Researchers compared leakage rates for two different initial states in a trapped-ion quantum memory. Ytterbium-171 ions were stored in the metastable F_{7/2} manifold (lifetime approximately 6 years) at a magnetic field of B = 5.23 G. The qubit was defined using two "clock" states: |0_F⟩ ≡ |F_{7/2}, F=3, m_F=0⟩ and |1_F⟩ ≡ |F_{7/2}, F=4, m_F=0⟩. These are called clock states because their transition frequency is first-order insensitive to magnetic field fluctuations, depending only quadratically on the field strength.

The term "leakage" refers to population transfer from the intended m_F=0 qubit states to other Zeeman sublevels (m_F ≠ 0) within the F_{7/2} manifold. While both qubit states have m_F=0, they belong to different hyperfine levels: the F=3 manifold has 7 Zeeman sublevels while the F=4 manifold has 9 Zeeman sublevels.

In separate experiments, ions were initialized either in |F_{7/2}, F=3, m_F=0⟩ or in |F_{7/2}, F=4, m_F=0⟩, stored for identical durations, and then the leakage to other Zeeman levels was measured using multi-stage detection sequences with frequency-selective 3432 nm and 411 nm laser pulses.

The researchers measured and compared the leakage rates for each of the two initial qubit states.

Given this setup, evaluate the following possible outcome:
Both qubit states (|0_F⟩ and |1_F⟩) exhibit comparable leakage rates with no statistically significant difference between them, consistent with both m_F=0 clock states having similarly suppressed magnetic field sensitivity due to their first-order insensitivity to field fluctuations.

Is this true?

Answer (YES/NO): YES